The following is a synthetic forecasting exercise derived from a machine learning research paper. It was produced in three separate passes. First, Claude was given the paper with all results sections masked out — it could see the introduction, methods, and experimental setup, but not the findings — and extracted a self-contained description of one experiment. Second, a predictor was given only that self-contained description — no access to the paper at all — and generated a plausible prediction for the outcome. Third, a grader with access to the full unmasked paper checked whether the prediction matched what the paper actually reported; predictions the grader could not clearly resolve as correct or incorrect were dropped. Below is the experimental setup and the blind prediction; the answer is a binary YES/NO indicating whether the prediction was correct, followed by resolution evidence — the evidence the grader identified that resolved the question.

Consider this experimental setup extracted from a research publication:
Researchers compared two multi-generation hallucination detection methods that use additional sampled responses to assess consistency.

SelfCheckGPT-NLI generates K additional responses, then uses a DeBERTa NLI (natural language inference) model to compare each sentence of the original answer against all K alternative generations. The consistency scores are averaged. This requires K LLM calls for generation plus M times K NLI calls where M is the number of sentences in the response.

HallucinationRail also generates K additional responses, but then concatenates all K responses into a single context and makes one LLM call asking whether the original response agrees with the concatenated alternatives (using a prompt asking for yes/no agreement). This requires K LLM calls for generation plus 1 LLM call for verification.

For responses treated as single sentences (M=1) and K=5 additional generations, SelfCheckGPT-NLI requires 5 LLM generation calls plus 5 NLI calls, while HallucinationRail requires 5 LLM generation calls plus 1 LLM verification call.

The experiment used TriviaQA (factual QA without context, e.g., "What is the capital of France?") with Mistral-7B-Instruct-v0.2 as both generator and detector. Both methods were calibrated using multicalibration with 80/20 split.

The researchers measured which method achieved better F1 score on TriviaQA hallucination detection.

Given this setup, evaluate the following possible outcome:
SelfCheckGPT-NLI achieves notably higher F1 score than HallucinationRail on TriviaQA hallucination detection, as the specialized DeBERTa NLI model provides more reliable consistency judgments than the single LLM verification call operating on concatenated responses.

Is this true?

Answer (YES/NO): NO